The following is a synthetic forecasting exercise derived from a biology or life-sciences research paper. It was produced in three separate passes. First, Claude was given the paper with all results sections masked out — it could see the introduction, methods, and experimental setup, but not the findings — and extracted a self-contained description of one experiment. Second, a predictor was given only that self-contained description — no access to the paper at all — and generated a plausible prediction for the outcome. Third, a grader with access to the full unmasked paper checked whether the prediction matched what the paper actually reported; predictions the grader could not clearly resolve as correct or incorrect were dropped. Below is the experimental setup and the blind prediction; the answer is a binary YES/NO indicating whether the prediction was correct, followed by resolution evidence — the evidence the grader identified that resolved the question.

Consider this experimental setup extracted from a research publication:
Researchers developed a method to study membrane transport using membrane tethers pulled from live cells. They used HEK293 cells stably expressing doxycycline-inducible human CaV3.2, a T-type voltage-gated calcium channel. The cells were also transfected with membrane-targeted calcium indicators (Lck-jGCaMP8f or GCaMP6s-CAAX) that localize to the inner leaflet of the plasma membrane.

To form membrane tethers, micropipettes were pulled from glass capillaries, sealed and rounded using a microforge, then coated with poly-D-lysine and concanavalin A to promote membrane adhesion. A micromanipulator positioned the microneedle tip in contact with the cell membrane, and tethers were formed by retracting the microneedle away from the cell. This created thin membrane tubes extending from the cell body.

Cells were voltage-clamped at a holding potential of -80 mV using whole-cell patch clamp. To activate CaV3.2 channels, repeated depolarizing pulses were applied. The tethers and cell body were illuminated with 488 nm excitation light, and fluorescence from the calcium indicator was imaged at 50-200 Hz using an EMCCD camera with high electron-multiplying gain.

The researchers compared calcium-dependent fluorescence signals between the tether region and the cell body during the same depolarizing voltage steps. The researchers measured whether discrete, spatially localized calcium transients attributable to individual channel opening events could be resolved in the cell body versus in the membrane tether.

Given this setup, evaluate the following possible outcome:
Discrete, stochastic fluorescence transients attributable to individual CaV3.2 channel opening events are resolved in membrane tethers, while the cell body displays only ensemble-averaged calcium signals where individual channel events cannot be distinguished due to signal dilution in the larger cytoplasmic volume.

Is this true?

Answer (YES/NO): YES